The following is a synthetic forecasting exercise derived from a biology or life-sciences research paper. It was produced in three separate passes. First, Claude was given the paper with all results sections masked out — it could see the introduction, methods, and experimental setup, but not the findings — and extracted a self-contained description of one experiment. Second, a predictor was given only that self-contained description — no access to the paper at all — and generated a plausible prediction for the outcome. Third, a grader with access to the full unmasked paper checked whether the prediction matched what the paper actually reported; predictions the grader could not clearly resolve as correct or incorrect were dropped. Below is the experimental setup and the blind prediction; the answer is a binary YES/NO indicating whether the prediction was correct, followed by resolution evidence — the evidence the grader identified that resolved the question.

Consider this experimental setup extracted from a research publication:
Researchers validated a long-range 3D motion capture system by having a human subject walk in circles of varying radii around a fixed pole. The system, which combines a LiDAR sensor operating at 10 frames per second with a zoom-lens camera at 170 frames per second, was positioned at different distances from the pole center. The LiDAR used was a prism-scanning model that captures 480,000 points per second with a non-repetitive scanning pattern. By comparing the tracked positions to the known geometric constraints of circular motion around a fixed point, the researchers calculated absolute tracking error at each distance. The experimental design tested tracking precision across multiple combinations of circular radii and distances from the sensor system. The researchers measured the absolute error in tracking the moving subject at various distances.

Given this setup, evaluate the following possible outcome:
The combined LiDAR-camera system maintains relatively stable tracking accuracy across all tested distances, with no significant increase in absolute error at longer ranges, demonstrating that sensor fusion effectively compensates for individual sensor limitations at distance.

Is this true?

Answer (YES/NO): NO